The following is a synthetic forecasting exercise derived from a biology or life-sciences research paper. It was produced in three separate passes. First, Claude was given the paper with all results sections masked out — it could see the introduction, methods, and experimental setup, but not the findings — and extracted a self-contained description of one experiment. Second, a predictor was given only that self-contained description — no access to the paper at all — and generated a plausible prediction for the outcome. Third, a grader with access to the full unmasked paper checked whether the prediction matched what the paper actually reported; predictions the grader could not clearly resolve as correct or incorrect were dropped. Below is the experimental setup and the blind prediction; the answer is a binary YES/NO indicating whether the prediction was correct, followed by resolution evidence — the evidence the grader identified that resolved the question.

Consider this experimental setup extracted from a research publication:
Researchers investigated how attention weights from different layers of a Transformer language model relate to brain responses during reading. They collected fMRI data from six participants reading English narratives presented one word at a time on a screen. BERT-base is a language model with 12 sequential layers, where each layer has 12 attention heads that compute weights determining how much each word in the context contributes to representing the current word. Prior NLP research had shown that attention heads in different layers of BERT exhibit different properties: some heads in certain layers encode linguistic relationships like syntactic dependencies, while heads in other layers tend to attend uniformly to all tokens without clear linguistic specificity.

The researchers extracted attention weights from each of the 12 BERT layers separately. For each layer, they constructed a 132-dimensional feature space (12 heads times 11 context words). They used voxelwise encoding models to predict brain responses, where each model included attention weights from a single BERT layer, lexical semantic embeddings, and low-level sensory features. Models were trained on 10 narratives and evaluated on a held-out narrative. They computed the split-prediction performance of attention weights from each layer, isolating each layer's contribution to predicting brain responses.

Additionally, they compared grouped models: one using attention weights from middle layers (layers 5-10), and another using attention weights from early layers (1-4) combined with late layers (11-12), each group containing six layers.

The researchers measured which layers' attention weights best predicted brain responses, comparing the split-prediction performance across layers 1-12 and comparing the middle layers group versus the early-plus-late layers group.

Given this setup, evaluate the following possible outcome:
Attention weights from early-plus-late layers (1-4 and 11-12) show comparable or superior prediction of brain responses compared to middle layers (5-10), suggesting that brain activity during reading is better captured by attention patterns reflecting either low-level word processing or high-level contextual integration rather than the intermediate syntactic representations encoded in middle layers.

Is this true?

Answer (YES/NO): NO